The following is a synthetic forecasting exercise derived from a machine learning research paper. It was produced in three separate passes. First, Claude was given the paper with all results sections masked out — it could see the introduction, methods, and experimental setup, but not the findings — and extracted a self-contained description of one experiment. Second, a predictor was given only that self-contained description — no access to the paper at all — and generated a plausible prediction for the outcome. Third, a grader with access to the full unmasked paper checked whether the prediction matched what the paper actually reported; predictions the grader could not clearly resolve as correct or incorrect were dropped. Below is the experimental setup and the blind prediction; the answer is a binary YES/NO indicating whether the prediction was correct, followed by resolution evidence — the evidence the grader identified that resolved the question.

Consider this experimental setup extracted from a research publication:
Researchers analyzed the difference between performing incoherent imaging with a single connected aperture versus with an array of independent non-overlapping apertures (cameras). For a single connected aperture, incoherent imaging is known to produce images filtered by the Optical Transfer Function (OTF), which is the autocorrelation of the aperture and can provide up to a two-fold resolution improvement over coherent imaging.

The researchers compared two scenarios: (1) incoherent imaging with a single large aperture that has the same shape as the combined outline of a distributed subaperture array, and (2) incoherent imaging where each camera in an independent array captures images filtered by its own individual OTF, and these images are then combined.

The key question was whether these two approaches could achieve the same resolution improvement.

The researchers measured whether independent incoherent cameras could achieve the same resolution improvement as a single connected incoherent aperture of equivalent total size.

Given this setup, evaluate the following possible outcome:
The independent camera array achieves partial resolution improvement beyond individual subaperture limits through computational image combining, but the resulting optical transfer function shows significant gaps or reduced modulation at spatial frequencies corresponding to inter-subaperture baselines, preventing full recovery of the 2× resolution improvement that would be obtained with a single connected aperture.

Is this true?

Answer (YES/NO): NO